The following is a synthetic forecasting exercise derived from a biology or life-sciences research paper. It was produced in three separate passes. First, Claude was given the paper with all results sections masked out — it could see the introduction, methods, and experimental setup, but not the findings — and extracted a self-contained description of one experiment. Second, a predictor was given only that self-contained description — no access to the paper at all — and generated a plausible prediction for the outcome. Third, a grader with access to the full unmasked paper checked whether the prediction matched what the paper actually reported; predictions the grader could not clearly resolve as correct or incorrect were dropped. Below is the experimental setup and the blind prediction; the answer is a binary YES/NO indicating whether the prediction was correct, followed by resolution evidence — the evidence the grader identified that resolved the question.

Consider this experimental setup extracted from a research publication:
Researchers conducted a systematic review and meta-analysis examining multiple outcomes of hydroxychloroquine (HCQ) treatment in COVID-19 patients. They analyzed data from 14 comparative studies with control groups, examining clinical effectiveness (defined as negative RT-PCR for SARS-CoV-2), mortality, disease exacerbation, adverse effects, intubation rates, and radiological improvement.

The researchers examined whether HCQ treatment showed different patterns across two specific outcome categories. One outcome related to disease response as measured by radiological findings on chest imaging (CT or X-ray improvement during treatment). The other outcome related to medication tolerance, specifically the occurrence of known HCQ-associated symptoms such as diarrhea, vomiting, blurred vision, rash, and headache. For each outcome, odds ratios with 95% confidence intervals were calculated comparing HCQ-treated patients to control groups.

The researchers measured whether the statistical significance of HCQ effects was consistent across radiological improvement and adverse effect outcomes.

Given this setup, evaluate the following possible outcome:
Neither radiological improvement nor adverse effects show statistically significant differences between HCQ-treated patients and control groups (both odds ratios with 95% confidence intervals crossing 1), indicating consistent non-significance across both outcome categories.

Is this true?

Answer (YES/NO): NO